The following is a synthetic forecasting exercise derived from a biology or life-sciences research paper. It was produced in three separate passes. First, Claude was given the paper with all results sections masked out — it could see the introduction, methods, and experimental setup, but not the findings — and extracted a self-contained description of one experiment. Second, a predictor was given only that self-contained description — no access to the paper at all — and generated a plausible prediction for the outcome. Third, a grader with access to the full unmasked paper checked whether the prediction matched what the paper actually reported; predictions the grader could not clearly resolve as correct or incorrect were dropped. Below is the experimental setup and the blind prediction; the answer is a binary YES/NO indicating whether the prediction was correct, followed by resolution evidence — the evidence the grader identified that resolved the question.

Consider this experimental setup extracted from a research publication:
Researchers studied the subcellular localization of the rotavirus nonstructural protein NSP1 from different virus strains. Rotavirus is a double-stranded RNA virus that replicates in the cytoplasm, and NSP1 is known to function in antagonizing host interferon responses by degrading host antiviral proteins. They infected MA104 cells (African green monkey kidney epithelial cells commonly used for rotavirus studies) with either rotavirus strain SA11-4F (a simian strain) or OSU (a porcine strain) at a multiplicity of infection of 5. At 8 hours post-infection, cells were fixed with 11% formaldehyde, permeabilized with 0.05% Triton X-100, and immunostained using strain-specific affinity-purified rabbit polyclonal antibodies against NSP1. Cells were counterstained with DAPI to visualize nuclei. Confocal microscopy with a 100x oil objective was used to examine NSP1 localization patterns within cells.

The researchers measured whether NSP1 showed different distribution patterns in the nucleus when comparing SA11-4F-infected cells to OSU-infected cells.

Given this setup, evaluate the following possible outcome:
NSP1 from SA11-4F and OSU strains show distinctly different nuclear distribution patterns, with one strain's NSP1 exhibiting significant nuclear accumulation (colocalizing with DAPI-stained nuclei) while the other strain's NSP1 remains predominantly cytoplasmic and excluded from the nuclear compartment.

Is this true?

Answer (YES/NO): NO